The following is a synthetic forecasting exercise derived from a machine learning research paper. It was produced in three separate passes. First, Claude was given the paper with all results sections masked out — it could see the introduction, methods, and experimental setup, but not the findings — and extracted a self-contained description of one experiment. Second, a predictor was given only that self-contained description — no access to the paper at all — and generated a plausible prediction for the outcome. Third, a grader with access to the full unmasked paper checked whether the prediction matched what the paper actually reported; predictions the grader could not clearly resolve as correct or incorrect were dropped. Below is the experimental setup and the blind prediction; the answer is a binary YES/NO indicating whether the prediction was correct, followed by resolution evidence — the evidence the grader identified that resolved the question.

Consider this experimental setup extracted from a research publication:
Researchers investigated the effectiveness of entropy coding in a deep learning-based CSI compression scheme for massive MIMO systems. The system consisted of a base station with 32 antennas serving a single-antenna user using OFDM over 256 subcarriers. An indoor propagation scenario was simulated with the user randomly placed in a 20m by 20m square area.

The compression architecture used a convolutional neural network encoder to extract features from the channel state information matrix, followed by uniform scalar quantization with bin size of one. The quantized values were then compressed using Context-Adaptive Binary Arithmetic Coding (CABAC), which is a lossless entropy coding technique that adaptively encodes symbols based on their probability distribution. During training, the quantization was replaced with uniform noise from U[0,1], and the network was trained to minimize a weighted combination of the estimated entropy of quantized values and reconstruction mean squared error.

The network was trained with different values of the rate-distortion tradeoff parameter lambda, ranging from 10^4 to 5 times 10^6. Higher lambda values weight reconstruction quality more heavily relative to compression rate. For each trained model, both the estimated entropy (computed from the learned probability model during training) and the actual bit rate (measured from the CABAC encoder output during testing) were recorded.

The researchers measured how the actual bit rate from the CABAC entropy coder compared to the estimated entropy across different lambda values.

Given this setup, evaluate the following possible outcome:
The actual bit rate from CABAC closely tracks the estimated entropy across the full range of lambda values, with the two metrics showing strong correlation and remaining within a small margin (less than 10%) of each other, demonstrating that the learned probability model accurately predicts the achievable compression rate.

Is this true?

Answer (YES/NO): NO